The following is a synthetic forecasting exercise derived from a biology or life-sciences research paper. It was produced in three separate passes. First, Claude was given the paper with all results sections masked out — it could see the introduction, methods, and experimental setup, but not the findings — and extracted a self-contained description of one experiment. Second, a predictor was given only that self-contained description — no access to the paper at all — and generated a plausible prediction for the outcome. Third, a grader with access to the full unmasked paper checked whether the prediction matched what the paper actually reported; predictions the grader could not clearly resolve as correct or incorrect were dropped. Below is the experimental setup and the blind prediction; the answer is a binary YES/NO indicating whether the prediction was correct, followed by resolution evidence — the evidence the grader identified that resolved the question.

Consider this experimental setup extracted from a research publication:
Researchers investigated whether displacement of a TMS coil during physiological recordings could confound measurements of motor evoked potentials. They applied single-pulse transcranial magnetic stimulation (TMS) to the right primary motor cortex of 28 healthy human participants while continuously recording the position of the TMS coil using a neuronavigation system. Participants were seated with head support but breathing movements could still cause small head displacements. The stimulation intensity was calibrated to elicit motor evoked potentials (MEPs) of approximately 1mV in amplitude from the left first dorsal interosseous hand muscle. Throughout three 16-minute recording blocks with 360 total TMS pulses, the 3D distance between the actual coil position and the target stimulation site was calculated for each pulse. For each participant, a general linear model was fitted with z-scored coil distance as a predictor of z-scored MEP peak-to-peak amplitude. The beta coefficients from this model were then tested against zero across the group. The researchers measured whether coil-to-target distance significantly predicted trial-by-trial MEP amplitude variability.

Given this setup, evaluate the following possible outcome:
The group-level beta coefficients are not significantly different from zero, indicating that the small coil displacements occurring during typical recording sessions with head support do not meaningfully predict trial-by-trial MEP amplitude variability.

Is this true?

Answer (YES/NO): NO